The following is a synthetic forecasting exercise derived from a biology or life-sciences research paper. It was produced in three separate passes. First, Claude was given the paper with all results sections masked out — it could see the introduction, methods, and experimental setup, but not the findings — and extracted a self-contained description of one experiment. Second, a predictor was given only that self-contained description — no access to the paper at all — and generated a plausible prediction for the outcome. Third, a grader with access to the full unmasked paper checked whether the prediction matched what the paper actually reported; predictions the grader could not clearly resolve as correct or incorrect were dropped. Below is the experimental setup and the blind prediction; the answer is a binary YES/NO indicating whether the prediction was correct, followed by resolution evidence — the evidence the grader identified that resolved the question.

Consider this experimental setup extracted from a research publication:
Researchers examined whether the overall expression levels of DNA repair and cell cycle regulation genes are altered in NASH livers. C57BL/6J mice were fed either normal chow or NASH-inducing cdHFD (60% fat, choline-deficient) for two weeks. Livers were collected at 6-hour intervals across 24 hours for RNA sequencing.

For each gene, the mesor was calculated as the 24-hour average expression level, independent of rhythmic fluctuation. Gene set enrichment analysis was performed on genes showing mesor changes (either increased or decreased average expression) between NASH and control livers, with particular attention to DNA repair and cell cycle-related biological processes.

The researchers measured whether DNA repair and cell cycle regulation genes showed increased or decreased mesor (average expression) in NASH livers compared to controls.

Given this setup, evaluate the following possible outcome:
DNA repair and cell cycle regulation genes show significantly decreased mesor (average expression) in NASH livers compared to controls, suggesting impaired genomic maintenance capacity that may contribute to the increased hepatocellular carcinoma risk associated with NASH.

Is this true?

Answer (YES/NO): NO